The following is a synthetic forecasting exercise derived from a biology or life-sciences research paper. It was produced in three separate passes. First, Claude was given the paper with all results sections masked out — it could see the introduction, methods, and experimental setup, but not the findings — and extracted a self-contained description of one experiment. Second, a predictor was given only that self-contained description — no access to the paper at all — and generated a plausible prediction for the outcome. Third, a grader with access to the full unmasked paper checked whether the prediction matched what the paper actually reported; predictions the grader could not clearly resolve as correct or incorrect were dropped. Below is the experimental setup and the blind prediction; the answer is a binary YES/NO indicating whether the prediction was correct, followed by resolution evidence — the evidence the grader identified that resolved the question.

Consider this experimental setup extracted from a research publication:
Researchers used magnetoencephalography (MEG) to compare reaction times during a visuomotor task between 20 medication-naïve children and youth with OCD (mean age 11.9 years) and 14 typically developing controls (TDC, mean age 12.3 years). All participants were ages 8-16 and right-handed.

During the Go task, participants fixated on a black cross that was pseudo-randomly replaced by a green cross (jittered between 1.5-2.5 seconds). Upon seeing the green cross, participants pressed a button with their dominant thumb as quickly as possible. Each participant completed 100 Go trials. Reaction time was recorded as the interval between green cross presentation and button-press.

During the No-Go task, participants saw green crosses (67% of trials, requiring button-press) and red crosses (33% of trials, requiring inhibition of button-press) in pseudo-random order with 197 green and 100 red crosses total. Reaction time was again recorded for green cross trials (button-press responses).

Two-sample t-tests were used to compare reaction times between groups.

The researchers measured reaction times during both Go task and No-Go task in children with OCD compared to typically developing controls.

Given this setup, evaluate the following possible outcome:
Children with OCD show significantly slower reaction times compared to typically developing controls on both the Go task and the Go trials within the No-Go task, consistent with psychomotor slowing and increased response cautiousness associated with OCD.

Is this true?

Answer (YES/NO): NO